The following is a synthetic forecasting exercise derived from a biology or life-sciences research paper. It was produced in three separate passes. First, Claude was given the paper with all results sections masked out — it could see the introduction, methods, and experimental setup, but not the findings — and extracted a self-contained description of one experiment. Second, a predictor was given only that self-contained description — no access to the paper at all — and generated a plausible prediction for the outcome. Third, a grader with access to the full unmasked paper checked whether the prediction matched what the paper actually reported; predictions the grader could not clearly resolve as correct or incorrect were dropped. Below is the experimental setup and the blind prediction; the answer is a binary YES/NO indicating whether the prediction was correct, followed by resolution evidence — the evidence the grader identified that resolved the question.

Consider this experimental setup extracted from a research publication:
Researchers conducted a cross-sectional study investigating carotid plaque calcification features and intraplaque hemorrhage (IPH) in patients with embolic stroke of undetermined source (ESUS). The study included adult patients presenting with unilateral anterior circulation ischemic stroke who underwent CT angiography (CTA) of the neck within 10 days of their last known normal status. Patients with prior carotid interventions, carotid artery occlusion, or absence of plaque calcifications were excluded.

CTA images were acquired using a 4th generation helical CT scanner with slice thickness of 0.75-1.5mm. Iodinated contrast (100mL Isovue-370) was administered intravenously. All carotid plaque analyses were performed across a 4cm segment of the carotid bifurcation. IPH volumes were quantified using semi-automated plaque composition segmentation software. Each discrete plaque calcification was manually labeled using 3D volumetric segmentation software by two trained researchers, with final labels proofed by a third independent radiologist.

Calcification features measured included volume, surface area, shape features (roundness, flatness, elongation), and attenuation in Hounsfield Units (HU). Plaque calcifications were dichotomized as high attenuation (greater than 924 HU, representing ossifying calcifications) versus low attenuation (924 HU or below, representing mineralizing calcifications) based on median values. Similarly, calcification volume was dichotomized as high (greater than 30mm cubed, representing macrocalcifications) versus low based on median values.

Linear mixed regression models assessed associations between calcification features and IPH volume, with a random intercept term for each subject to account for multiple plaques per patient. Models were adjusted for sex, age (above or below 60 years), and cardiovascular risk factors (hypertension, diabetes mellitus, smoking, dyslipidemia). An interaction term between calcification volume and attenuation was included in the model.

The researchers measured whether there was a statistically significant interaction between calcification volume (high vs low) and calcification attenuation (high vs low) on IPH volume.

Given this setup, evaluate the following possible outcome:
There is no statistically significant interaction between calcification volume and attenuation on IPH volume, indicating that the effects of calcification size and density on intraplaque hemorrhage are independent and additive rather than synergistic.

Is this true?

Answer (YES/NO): NO